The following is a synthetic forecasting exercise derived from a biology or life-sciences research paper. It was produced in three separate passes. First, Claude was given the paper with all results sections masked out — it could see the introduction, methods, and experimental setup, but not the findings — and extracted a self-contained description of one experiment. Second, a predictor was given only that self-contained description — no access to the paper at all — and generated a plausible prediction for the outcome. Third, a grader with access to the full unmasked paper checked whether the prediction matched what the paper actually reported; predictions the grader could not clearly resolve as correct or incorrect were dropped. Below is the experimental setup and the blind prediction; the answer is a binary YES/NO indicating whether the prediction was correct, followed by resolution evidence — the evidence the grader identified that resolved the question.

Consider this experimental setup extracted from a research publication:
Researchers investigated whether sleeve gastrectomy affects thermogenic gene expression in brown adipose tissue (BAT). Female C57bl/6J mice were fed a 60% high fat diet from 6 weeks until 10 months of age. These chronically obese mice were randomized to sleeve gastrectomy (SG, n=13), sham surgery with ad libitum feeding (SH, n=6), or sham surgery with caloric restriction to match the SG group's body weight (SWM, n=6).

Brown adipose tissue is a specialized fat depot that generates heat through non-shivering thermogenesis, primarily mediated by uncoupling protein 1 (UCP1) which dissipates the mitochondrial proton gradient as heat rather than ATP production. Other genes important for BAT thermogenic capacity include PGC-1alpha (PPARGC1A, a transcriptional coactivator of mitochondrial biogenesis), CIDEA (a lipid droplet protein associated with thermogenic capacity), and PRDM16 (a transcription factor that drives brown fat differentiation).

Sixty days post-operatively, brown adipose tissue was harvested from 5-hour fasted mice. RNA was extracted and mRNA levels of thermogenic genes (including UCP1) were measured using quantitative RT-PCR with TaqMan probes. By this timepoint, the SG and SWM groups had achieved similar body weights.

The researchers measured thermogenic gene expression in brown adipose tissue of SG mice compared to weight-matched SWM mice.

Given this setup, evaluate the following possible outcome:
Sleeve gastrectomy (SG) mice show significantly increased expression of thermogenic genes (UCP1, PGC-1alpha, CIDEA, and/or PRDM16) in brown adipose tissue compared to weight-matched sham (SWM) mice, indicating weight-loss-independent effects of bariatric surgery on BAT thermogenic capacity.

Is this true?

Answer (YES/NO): YES